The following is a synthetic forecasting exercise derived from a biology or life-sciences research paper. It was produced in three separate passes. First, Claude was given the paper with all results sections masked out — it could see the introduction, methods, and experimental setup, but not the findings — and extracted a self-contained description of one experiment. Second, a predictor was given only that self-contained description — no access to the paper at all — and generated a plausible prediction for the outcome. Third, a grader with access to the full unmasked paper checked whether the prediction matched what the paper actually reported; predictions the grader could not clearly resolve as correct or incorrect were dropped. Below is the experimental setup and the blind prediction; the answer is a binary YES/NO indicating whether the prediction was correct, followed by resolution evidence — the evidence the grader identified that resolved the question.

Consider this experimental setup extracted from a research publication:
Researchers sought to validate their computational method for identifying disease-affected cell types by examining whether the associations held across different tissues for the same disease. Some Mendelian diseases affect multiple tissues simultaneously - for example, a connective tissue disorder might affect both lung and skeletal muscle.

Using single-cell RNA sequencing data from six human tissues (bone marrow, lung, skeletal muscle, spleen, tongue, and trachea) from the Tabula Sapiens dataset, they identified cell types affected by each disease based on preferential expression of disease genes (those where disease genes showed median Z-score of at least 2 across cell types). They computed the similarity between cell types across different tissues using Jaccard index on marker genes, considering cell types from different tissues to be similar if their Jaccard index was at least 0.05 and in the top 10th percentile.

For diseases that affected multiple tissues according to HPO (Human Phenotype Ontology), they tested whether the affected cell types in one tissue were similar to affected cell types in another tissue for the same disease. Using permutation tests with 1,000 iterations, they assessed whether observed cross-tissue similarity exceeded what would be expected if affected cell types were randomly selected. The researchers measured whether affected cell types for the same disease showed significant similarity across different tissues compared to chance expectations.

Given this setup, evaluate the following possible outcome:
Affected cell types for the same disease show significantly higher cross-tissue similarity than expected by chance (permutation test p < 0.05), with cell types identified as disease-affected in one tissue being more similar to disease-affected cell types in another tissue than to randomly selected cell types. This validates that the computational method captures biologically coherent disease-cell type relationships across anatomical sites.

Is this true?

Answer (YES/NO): YES